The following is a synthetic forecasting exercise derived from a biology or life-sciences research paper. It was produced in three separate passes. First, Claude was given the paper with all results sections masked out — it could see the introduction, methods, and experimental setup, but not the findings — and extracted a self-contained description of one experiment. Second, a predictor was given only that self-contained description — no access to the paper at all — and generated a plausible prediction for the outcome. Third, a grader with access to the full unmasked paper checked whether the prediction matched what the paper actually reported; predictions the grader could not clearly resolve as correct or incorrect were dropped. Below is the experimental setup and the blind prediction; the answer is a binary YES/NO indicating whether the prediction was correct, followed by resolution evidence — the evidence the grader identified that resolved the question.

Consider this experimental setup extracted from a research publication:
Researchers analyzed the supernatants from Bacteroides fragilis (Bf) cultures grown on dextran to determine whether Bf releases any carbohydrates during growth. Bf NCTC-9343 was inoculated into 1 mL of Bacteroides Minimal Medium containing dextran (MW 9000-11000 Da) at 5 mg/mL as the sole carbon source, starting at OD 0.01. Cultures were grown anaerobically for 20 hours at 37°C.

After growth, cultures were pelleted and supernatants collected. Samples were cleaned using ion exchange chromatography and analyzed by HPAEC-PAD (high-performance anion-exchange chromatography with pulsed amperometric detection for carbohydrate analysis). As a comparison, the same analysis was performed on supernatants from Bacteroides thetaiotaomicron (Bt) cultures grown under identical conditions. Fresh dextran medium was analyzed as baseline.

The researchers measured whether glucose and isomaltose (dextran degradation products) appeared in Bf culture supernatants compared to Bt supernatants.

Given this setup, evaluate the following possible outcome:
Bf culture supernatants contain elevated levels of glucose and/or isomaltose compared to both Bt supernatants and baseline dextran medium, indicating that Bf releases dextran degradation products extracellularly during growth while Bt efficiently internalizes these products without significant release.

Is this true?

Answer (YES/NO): NO